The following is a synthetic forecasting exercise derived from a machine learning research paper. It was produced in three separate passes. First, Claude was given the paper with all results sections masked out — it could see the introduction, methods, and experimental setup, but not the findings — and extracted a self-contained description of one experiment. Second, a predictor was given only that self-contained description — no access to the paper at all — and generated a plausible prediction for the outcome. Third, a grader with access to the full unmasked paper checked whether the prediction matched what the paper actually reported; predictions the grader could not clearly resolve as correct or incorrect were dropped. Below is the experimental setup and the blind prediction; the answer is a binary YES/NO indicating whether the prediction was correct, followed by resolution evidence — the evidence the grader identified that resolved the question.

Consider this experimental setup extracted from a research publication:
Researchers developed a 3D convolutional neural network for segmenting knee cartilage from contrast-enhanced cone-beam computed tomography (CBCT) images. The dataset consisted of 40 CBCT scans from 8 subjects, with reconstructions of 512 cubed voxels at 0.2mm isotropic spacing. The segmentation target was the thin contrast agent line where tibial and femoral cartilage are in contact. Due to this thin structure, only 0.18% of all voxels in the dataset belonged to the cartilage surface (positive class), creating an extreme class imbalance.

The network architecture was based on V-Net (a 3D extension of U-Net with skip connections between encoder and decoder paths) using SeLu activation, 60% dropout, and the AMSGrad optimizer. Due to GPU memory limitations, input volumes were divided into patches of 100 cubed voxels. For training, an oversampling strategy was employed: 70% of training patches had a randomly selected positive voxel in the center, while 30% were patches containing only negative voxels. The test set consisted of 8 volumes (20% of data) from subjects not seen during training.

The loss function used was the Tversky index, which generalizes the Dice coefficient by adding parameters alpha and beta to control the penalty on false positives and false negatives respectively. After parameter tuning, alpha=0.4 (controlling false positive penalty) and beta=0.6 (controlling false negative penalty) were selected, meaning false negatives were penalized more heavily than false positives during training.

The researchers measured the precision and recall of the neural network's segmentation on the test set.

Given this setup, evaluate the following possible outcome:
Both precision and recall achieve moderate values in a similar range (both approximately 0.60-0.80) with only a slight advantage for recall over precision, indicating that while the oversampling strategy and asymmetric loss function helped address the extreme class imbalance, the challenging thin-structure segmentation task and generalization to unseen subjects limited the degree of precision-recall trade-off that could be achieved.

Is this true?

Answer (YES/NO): NO